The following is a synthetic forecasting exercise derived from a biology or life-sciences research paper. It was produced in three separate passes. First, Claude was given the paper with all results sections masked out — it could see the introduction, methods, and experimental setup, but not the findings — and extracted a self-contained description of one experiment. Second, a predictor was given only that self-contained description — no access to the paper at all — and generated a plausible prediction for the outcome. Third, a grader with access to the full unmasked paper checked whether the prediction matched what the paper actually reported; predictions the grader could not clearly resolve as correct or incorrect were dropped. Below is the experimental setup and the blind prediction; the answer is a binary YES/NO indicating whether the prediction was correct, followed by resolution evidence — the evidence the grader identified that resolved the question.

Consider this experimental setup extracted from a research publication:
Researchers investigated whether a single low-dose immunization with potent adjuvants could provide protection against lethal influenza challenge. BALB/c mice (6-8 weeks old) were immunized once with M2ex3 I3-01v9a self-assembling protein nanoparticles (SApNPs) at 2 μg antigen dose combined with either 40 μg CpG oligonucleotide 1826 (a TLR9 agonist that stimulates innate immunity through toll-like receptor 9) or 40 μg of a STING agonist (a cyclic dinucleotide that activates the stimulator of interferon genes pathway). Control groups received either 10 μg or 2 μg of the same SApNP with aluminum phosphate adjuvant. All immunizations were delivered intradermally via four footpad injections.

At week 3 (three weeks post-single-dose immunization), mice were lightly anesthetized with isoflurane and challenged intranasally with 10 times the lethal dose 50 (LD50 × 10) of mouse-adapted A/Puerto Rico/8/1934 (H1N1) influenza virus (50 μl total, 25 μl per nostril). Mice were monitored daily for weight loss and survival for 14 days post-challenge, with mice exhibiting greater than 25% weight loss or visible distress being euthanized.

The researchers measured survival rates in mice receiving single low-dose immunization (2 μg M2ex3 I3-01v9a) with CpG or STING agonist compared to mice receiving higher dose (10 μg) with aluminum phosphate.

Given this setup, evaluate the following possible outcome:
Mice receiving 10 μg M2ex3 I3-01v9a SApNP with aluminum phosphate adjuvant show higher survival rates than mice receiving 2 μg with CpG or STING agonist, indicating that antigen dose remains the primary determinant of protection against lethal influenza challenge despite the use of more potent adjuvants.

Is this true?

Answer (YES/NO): NO